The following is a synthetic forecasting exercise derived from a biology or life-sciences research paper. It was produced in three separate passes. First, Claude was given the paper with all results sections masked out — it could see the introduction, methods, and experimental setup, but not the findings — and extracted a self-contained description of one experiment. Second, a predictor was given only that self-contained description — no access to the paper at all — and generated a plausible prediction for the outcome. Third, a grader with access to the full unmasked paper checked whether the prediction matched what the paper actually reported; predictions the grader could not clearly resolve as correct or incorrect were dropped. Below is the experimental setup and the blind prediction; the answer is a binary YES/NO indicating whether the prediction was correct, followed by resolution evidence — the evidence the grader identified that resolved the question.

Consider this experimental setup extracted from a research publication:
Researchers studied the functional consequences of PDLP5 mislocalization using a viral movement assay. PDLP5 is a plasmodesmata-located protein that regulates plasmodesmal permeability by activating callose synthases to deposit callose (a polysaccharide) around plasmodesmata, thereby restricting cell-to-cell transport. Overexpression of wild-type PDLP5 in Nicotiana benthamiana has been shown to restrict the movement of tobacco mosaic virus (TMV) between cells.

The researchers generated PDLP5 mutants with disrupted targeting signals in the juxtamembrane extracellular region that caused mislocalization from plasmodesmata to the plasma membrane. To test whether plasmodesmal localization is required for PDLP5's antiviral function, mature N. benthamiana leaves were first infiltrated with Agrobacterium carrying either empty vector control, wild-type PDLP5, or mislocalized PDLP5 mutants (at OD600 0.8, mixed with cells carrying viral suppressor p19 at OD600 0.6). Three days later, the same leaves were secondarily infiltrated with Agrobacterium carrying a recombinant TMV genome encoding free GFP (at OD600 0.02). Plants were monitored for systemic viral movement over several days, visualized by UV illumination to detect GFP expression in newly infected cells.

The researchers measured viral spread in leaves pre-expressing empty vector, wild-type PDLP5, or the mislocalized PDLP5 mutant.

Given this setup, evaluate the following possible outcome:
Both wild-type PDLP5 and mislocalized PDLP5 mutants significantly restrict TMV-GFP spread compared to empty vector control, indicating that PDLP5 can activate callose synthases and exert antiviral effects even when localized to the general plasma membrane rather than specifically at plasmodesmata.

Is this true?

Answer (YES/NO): NO